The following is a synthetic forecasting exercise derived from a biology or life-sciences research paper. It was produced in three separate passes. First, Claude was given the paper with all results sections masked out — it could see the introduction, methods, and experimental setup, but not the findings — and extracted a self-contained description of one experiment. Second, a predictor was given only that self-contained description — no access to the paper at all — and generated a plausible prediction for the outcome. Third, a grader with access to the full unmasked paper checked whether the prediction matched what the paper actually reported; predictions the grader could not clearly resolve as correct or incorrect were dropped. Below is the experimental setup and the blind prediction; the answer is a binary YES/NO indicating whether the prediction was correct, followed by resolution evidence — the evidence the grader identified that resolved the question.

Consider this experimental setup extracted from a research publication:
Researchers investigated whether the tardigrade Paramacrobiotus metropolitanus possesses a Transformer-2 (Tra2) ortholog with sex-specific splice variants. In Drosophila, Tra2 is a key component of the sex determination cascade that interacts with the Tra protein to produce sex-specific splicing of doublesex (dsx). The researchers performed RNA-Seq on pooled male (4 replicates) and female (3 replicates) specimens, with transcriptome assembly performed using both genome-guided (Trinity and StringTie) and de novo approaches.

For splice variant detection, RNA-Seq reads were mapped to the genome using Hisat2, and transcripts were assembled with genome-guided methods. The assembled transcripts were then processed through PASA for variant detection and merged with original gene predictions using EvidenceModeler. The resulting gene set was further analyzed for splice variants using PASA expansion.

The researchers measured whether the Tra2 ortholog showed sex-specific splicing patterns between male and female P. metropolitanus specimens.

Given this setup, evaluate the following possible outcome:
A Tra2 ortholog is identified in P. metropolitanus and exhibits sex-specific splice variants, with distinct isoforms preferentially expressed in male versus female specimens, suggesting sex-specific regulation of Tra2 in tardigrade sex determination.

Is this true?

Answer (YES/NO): YES